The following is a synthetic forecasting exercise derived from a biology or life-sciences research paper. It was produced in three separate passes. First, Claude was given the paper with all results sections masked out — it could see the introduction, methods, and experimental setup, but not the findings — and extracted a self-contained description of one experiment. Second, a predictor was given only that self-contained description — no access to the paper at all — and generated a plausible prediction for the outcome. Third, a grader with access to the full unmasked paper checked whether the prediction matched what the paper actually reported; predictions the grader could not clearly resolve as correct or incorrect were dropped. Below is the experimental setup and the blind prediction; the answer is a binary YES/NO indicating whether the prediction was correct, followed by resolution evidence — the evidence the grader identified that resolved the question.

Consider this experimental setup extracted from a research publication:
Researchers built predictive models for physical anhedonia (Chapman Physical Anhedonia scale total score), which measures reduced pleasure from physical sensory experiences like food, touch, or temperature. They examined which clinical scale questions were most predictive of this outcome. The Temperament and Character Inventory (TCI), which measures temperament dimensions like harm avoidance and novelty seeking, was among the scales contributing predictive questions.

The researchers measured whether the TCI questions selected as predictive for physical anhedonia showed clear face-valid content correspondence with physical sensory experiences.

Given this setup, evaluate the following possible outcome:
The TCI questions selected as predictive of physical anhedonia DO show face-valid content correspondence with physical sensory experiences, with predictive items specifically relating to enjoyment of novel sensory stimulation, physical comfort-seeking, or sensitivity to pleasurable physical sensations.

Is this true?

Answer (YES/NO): NO